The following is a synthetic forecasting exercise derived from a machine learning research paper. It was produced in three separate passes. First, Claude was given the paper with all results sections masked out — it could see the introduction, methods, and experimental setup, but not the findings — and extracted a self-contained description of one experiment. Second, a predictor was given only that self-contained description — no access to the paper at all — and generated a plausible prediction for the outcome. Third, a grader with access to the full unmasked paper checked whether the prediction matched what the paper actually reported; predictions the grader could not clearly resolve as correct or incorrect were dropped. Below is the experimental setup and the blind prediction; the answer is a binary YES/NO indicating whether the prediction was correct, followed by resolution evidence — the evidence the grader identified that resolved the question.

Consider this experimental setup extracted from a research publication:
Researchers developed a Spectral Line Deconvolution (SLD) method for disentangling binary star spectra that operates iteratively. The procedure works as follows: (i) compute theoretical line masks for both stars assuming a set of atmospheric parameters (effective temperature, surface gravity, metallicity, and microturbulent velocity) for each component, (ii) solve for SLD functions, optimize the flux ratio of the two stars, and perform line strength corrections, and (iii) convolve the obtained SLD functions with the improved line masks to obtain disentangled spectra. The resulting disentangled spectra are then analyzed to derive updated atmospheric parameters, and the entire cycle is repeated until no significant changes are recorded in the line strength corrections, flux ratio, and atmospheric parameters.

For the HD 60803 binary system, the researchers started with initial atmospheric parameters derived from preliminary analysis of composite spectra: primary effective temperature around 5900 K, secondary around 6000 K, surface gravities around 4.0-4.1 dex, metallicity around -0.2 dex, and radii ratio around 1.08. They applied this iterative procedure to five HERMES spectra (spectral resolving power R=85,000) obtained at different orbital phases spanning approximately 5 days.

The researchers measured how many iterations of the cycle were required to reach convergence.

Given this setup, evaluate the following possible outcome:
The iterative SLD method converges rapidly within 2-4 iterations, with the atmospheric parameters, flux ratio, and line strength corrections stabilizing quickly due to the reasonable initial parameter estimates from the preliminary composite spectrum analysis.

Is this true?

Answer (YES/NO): NO